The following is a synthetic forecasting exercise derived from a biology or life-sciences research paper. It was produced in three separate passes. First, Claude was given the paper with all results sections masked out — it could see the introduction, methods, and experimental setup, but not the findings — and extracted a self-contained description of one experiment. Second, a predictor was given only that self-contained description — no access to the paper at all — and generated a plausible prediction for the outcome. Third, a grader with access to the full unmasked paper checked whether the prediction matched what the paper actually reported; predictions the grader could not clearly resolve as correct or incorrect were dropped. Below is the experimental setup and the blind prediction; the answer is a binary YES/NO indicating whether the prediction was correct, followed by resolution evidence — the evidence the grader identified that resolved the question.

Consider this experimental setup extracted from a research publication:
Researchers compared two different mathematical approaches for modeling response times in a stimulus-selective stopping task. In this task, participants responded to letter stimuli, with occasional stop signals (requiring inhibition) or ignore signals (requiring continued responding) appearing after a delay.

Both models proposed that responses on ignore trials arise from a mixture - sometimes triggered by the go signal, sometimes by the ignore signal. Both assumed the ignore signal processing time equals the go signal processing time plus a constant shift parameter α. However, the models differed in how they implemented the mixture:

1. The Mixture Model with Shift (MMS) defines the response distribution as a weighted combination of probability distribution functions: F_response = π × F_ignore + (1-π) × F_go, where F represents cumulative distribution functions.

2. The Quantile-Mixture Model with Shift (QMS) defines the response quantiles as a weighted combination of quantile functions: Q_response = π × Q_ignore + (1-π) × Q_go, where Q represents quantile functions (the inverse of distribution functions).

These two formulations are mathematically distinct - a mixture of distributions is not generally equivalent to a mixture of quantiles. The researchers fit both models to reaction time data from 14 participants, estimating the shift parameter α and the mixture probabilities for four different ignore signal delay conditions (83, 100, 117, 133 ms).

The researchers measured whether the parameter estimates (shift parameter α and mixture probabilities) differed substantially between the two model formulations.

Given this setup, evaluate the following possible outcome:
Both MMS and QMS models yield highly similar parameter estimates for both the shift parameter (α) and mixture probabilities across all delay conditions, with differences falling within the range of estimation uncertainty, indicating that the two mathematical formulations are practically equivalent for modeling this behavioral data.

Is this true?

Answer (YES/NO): YES